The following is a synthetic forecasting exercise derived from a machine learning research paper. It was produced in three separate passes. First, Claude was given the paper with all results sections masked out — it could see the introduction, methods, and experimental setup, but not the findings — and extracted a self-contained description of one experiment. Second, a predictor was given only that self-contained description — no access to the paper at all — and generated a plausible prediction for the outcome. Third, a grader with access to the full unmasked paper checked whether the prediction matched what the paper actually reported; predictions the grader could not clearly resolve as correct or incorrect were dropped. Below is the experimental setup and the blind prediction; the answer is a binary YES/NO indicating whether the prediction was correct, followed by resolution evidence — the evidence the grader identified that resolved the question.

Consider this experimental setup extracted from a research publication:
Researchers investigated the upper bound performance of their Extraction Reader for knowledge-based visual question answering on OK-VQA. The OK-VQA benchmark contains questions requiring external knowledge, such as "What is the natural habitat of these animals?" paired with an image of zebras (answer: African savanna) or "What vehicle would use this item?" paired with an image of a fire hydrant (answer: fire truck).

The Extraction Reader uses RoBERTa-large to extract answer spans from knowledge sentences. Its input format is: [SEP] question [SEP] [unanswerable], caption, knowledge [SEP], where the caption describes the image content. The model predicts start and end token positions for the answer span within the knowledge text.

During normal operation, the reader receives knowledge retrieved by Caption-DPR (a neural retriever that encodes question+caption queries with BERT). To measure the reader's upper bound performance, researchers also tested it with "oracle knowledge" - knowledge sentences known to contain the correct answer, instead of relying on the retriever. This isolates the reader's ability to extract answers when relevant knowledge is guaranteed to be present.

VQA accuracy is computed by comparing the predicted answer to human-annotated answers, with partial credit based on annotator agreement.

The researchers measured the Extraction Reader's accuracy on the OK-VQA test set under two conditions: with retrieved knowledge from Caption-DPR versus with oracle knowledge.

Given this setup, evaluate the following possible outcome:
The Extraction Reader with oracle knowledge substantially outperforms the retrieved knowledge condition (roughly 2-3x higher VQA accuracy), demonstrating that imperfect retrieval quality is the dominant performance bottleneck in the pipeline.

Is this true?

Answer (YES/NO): NO